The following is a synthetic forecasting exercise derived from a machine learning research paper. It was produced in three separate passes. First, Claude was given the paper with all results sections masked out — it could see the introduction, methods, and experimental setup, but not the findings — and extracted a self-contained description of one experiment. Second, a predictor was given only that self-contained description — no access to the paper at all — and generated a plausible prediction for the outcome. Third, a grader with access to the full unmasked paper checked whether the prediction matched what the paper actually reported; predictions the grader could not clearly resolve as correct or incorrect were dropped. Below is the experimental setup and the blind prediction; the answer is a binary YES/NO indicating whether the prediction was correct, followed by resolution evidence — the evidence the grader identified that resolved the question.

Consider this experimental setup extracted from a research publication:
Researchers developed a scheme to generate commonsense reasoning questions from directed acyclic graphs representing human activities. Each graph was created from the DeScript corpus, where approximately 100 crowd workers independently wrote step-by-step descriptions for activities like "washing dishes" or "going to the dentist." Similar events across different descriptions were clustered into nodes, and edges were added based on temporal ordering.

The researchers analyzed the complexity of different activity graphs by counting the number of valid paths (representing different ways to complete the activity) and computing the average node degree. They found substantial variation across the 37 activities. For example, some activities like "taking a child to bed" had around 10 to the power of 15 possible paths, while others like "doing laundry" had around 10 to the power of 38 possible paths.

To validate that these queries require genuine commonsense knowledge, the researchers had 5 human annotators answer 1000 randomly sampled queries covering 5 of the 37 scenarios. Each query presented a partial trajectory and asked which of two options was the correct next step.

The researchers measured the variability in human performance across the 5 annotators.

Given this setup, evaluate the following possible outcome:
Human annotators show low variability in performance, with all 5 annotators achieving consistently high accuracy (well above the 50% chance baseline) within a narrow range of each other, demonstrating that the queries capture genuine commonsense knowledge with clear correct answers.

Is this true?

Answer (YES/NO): YES